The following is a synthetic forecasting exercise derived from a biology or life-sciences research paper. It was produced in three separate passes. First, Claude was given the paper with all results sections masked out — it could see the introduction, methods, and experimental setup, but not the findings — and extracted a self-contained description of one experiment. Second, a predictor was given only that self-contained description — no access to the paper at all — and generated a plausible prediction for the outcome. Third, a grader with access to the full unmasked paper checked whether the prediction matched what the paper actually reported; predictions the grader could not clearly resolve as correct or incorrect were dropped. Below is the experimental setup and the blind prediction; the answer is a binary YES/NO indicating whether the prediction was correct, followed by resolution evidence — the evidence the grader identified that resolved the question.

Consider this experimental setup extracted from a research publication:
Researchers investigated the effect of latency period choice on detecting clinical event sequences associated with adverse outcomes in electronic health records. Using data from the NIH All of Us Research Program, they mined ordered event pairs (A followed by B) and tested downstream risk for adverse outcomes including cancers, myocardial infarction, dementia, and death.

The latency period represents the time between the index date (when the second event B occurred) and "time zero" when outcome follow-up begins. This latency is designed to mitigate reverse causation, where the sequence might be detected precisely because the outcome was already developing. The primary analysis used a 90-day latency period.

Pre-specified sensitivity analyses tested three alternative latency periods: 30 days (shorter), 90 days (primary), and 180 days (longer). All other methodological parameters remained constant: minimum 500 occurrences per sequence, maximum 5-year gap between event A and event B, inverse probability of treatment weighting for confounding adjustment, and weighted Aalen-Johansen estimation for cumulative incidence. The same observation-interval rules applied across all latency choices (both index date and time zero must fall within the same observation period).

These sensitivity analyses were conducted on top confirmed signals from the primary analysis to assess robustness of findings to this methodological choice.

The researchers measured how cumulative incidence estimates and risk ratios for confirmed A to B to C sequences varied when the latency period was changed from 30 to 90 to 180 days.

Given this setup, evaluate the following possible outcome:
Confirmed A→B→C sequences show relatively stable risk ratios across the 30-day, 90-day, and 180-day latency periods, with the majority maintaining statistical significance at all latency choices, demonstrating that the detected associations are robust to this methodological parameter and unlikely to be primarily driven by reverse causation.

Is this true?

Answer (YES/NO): YES